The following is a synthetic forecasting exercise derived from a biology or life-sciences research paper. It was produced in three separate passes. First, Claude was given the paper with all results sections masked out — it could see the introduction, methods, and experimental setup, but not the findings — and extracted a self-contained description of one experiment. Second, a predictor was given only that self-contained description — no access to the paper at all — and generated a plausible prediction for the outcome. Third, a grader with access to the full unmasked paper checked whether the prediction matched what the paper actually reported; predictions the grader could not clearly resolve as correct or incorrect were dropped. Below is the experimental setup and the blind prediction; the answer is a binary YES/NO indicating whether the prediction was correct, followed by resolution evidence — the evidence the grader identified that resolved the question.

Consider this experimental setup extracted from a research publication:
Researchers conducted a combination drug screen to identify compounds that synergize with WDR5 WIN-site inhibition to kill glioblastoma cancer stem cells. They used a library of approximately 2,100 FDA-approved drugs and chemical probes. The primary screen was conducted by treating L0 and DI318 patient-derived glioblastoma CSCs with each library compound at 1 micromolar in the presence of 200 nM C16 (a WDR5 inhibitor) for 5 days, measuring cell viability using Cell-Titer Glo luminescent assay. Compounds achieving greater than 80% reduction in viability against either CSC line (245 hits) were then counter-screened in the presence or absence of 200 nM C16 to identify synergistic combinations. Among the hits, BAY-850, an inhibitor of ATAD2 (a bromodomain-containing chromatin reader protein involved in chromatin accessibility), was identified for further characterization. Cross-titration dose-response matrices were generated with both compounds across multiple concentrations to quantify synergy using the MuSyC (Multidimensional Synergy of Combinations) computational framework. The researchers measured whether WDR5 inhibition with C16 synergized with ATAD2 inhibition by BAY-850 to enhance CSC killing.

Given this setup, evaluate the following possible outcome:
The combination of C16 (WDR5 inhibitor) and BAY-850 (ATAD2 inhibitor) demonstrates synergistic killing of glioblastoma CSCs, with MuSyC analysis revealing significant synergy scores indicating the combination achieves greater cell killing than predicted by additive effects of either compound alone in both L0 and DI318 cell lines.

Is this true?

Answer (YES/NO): NO